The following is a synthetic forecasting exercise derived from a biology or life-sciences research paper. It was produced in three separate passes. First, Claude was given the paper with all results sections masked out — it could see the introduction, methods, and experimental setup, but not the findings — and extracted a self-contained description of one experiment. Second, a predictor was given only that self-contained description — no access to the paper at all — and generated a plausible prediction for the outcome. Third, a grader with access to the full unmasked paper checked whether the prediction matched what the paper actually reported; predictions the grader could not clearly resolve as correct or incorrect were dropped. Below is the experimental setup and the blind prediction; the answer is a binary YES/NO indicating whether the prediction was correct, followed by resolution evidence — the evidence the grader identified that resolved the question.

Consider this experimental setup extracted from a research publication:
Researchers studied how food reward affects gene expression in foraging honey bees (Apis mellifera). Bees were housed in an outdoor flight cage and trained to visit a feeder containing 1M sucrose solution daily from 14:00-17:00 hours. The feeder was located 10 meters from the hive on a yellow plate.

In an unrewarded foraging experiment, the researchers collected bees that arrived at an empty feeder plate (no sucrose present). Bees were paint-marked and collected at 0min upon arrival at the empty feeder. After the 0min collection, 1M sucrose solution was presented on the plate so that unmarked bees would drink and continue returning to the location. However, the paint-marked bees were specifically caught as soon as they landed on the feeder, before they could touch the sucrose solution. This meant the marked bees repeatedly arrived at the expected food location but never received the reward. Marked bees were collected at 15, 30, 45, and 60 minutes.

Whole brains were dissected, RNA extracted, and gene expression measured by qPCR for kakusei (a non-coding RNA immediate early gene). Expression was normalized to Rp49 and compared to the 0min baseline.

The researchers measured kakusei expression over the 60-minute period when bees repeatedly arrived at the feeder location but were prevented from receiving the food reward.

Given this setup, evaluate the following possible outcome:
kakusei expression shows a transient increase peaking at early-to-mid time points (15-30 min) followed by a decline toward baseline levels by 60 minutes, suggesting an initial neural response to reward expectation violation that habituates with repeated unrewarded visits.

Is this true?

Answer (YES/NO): YES